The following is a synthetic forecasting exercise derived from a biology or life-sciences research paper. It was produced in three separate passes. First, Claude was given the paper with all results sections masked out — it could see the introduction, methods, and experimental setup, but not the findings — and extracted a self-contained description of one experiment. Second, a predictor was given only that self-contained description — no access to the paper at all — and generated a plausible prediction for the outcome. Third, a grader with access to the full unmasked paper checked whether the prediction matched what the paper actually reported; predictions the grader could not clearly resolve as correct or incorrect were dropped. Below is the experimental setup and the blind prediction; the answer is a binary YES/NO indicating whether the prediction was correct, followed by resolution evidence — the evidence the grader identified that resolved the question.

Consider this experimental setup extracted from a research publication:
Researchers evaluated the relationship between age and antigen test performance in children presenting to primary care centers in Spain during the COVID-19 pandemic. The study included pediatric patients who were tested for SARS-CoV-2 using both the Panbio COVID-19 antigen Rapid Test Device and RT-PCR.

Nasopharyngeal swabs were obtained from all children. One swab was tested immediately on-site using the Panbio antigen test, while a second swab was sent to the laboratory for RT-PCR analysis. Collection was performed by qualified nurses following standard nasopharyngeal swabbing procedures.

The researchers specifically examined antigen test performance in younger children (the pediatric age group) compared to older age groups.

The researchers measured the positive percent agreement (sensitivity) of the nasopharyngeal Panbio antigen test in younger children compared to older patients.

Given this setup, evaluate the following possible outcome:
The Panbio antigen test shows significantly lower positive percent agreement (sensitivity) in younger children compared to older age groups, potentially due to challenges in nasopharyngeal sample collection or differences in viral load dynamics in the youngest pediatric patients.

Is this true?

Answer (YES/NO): YES